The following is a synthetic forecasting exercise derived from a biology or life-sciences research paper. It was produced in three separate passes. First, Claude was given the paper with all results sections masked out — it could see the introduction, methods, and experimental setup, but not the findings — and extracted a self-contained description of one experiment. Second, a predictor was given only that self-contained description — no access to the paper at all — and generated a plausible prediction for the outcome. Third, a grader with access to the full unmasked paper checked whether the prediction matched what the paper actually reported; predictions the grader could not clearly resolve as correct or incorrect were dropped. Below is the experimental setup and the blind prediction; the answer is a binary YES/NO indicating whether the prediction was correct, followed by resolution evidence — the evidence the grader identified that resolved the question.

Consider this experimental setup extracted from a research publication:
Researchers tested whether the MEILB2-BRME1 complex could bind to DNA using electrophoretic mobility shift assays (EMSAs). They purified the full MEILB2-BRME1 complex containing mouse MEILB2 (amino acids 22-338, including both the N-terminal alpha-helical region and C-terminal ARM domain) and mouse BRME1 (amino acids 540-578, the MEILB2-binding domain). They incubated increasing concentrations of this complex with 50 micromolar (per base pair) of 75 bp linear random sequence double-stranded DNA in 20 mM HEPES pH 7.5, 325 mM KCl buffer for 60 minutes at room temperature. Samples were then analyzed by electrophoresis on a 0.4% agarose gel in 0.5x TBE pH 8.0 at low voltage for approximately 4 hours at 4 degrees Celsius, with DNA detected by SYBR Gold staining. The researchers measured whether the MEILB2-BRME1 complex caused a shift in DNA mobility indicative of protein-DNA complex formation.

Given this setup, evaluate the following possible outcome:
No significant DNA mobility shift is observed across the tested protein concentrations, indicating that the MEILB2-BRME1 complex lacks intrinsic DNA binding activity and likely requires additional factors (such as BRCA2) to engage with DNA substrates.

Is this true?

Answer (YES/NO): NO